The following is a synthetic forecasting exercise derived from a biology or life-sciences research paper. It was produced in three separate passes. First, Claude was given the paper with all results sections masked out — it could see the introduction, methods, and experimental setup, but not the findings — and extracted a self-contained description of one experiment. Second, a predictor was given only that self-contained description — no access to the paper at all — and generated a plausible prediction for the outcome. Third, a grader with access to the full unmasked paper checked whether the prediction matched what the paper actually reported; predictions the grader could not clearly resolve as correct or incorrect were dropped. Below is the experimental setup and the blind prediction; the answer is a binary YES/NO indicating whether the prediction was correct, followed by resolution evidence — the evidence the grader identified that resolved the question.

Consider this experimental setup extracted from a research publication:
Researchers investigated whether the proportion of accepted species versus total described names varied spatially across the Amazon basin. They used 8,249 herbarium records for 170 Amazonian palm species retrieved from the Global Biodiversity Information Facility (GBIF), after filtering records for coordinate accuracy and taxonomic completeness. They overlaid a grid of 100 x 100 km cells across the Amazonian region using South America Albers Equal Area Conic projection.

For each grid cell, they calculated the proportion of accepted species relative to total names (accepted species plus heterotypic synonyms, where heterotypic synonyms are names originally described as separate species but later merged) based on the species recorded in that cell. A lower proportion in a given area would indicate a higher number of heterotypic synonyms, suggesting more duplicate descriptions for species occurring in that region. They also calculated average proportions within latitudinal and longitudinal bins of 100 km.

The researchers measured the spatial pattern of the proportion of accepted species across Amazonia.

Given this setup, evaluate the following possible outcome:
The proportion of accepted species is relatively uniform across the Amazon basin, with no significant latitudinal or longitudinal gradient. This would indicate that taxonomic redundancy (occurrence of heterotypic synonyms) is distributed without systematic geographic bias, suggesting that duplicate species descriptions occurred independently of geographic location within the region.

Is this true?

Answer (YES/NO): NO